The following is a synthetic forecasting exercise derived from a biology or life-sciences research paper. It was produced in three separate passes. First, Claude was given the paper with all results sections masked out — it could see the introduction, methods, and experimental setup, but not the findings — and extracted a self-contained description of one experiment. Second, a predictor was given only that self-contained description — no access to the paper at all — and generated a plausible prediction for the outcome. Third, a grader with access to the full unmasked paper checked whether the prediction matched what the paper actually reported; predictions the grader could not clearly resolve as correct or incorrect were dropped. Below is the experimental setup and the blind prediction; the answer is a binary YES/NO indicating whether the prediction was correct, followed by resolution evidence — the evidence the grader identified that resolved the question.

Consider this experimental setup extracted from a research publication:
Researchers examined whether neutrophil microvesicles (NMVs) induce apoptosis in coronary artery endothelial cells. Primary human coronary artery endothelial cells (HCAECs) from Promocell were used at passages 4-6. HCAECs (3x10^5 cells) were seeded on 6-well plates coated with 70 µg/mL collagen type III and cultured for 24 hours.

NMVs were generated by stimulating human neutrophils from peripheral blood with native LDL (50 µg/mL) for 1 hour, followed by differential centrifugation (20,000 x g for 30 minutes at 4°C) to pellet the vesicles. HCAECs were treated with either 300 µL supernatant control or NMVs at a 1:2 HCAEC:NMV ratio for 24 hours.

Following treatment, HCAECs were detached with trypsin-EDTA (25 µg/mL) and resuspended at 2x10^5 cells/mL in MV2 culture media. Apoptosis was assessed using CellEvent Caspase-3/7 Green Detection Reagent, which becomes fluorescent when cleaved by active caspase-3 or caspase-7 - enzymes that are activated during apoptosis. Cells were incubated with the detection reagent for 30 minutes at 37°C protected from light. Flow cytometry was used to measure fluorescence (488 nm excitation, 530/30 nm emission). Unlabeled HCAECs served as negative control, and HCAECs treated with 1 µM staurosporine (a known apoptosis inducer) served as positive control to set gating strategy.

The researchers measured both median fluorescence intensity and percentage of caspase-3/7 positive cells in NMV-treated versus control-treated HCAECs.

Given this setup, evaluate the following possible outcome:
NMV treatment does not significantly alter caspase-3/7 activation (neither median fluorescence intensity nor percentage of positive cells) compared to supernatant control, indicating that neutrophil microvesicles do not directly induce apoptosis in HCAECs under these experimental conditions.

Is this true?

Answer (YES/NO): NO